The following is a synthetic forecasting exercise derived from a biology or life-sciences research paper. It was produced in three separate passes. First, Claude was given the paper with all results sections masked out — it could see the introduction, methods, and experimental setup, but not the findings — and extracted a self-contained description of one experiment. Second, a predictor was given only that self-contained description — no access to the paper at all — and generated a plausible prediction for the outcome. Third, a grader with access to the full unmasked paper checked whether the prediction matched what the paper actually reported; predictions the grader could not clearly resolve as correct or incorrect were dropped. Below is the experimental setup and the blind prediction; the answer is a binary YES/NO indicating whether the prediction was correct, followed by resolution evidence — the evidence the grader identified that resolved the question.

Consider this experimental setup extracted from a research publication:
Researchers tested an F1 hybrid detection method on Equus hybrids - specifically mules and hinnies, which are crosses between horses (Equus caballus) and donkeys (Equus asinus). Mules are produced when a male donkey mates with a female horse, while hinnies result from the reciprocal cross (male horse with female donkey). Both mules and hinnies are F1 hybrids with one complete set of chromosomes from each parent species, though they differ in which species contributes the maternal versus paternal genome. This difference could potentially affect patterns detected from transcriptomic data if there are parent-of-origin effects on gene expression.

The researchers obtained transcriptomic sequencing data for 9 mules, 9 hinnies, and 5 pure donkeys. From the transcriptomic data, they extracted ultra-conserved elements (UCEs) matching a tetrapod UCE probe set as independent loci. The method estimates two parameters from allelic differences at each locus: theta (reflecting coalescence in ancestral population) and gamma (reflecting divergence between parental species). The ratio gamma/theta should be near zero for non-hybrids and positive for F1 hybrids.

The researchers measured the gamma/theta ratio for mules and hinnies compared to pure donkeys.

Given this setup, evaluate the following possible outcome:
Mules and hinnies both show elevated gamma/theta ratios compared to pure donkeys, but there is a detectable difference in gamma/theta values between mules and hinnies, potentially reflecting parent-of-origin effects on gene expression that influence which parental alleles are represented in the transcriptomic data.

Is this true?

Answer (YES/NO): NO